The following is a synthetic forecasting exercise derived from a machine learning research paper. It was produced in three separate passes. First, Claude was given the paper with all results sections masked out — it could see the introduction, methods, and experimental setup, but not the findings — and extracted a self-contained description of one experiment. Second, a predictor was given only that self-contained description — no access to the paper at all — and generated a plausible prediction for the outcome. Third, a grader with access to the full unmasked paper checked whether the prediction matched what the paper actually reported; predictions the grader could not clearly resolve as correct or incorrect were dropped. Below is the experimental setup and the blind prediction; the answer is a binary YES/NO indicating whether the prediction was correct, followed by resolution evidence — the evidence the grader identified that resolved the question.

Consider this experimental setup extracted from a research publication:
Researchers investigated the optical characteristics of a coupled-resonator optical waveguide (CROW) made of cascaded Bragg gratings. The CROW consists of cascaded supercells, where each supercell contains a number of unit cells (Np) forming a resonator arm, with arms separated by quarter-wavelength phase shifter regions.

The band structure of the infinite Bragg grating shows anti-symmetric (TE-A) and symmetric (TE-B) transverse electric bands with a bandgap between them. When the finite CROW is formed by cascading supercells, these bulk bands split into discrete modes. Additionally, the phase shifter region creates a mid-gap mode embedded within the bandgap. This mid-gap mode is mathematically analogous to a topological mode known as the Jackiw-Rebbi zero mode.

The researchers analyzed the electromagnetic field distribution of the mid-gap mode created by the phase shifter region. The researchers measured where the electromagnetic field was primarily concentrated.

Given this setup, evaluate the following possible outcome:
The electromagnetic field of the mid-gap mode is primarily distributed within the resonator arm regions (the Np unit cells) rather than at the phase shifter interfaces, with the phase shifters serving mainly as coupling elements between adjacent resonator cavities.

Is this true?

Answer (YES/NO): NO